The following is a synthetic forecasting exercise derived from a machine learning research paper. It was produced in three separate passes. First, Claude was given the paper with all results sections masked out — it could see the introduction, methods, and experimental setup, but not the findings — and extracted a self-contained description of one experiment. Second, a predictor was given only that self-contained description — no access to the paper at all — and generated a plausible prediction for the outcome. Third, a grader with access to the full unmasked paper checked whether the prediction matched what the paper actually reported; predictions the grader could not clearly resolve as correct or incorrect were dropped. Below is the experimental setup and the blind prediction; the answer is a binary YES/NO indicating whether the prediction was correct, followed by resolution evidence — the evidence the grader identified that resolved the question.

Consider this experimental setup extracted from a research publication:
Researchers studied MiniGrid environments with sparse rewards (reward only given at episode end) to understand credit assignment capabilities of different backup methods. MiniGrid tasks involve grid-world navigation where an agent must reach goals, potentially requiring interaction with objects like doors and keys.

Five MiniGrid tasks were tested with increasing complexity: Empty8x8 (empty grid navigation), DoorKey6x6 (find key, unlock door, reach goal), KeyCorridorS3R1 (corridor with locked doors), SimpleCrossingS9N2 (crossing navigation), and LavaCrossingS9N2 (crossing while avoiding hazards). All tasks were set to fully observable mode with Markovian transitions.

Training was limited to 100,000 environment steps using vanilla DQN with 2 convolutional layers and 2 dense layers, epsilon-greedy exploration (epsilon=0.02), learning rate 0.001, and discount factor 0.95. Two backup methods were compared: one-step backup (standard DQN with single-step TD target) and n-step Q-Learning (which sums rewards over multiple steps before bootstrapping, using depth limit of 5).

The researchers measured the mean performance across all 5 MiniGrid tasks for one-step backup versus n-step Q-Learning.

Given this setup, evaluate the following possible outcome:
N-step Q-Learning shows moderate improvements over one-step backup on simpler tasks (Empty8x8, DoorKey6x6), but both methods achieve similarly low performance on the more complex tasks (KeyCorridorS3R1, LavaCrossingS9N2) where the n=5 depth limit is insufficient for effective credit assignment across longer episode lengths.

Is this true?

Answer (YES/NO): NO